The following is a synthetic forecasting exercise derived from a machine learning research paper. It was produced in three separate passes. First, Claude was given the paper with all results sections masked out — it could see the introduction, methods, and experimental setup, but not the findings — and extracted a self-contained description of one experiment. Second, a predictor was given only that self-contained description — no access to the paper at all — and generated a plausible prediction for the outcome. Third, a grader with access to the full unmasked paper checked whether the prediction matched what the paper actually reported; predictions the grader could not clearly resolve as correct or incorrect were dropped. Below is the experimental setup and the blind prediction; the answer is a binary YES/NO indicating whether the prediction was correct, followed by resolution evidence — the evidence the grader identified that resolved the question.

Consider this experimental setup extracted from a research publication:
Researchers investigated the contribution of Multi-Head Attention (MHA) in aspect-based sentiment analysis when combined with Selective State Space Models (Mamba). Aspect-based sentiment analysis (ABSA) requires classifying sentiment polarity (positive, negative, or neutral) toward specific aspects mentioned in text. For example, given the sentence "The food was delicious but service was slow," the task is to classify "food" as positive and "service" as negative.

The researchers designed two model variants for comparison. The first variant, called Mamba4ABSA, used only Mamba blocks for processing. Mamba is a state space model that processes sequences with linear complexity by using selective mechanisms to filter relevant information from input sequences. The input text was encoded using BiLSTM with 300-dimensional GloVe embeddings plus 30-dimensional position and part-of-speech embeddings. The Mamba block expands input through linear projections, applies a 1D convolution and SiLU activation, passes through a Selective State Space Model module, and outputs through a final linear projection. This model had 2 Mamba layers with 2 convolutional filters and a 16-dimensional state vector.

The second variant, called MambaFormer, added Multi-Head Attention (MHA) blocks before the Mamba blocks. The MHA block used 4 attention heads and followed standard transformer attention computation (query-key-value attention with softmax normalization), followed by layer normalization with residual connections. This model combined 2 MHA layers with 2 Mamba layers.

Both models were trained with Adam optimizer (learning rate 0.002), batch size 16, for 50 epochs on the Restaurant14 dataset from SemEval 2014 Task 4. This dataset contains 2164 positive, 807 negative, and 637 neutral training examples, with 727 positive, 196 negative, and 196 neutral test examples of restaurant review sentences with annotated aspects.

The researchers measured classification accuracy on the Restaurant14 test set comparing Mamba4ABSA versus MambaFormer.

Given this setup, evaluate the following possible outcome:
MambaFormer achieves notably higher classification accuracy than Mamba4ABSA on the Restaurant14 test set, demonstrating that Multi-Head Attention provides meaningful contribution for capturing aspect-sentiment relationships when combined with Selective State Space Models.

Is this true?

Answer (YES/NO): NO